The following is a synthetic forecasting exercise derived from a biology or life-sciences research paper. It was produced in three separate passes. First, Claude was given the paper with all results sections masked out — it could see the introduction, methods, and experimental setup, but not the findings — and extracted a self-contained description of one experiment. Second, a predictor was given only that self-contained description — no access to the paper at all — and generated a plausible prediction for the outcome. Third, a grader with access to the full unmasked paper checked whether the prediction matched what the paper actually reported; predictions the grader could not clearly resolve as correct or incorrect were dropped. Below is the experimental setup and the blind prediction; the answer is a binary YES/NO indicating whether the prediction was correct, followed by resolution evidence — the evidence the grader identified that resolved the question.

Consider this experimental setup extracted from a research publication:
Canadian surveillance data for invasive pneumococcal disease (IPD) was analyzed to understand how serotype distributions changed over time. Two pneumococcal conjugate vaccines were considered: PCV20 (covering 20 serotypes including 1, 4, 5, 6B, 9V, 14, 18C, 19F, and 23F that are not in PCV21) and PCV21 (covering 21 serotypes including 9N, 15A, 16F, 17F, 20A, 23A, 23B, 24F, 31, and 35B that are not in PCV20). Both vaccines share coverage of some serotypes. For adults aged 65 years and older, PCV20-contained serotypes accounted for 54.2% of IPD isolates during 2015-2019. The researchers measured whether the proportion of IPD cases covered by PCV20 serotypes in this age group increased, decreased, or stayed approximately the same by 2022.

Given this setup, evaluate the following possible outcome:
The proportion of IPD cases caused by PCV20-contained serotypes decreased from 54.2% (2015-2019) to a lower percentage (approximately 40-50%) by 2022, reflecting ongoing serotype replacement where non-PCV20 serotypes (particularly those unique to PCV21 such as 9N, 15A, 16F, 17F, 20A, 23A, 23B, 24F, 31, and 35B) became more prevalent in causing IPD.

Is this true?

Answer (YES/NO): NO